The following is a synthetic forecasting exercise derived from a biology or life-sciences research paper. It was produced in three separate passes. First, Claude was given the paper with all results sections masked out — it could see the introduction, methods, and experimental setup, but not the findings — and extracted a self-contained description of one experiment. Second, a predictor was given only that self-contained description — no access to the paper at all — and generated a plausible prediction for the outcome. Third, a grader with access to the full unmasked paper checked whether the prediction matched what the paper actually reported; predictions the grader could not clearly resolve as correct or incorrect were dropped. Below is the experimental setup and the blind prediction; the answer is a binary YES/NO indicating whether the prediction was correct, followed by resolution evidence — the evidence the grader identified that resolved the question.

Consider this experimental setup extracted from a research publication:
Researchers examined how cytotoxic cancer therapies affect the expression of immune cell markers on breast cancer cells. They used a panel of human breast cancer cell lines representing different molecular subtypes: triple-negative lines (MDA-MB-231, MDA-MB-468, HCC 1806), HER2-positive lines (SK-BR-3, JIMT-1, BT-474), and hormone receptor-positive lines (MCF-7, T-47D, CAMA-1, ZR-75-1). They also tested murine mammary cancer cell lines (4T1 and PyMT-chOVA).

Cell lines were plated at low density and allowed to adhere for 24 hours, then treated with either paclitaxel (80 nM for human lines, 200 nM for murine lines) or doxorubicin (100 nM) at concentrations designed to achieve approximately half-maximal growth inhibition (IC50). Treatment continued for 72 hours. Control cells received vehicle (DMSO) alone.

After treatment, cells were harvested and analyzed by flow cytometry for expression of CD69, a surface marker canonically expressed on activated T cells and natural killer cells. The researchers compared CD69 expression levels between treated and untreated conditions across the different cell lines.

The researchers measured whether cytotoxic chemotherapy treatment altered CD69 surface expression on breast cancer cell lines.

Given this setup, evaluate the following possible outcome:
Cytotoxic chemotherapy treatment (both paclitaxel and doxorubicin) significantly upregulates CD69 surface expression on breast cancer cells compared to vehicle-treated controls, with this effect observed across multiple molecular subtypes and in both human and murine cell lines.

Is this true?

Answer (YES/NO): NO